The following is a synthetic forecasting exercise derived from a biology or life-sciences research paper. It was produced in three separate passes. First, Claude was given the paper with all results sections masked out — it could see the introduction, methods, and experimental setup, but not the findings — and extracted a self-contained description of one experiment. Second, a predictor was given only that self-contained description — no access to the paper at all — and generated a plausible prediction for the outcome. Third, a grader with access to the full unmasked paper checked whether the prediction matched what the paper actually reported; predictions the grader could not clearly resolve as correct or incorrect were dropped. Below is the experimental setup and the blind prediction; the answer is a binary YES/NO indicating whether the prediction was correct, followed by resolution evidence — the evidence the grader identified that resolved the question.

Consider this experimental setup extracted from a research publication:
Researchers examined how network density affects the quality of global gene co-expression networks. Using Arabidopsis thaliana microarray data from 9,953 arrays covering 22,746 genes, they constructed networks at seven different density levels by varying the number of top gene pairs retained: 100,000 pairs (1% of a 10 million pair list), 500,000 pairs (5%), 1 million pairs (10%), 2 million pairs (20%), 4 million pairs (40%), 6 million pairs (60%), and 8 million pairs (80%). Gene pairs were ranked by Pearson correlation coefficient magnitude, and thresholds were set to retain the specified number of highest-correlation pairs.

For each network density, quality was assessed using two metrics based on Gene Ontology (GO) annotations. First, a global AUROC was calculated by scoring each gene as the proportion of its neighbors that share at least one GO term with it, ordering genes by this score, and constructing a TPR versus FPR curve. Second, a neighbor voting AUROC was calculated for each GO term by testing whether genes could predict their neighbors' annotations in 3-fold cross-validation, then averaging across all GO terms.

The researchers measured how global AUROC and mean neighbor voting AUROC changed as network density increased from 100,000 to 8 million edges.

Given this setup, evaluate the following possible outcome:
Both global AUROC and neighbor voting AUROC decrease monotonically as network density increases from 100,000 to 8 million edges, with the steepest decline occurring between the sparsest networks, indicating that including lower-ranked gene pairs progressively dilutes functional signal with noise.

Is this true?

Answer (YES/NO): NO